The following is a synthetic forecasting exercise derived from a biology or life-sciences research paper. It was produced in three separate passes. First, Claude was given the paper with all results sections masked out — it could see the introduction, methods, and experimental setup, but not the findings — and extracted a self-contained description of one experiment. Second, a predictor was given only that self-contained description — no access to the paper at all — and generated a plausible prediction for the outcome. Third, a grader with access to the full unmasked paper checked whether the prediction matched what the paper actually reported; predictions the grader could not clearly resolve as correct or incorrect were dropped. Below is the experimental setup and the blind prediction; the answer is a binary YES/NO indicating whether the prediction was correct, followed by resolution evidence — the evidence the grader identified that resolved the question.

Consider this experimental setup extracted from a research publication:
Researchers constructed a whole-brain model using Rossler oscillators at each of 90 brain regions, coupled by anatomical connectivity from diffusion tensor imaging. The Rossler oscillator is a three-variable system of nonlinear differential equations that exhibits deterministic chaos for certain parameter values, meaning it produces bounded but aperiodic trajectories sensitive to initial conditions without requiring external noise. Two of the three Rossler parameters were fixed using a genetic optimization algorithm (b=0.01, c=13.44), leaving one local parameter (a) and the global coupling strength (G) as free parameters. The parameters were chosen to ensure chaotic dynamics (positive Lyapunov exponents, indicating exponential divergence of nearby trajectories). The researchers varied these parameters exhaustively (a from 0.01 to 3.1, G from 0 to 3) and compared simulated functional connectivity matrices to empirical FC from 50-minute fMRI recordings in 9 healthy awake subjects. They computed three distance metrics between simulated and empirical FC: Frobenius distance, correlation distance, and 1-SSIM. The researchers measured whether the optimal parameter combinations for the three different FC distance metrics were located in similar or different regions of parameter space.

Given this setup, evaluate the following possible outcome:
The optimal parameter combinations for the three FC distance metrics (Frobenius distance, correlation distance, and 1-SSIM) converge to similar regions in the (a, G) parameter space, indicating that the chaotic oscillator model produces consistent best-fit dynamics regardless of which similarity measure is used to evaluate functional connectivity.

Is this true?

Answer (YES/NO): YES